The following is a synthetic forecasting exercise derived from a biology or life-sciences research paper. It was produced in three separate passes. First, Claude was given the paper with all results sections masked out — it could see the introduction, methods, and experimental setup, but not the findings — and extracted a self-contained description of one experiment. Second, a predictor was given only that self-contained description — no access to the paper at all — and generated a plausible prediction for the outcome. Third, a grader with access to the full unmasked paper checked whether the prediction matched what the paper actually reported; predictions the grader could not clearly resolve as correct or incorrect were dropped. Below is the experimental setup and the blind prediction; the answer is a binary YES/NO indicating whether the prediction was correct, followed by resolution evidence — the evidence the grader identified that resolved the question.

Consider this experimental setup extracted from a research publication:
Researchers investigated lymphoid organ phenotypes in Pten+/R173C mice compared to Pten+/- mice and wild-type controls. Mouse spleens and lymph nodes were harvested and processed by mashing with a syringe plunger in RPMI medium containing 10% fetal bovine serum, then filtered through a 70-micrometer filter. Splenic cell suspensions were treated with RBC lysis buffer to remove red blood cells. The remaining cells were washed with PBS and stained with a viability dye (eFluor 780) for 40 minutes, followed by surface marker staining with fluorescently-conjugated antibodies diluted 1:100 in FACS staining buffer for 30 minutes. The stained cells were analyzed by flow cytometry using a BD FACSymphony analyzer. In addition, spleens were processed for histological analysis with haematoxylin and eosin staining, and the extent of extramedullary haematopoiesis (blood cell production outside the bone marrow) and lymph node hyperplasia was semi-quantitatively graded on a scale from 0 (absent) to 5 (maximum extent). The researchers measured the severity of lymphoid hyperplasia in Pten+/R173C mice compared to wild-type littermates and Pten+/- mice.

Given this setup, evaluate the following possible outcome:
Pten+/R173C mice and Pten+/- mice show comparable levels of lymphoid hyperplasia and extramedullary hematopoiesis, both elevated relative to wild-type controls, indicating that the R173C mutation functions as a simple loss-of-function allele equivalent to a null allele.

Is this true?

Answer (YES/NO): NO